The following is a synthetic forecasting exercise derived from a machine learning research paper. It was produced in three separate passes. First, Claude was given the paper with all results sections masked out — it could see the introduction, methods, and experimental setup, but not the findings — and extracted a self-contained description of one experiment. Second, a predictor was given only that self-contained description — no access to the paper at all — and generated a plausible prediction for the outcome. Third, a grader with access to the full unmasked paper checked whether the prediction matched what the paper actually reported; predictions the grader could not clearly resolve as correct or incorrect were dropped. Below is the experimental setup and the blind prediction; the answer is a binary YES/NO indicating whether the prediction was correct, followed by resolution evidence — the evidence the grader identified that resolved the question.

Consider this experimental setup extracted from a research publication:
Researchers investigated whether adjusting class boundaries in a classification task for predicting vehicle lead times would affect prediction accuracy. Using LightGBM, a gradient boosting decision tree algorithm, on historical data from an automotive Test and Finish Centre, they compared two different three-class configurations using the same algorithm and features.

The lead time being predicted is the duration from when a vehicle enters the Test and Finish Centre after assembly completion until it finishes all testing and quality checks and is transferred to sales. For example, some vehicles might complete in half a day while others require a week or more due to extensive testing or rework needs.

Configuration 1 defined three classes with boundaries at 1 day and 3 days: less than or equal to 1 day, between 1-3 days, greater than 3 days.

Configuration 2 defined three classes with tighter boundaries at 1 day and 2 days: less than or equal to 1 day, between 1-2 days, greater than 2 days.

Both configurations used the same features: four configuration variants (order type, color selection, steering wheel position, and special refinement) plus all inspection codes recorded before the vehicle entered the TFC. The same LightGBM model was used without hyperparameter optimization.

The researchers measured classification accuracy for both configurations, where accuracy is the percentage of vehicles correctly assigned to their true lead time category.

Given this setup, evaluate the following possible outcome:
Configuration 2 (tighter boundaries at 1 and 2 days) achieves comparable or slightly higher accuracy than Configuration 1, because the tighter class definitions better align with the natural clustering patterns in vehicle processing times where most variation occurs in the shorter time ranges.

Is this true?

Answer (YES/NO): YES